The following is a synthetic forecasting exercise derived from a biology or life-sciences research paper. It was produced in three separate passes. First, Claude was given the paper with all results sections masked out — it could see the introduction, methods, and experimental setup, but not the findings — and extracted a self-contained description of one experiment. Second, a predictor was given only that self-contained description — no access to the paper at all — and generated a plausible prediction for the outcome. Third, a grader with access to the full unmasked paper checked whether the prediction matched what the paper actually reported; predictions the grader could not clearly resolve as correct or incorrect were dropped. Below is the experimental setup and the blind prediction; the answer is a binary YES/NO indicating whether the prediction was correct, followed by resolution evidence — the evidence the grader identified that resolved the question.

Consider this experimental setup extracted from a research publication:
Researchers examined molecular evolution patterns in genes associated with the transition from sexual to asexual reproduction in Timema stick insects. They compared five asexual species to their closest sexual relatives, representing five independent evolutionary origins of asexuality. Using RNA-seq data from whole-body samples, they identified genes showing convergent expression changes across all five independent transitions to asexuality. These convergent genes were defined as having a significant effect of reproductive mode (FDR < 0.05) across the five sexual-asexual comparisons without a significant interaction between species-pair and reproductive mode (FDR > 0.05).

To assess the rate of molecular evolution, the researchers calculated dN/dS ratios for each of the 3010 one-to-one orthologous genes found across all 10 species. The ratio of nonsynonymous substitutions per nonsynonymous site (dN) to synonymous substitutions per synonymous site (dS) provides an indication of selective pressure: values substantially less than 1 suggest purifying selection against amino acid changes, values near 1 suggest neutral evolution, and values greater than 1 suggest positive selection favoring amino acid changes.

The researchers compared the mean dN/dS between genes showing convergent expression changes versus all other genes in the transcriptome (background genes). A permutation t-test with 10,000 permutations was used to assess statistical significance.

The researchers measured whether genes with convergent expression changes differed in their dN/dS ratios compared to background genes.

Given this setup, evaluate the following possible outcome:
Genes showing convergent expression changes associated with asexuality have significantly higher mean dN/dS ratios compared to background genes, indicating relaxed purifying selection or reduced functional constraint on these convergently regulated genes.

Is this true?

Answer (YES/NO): YES